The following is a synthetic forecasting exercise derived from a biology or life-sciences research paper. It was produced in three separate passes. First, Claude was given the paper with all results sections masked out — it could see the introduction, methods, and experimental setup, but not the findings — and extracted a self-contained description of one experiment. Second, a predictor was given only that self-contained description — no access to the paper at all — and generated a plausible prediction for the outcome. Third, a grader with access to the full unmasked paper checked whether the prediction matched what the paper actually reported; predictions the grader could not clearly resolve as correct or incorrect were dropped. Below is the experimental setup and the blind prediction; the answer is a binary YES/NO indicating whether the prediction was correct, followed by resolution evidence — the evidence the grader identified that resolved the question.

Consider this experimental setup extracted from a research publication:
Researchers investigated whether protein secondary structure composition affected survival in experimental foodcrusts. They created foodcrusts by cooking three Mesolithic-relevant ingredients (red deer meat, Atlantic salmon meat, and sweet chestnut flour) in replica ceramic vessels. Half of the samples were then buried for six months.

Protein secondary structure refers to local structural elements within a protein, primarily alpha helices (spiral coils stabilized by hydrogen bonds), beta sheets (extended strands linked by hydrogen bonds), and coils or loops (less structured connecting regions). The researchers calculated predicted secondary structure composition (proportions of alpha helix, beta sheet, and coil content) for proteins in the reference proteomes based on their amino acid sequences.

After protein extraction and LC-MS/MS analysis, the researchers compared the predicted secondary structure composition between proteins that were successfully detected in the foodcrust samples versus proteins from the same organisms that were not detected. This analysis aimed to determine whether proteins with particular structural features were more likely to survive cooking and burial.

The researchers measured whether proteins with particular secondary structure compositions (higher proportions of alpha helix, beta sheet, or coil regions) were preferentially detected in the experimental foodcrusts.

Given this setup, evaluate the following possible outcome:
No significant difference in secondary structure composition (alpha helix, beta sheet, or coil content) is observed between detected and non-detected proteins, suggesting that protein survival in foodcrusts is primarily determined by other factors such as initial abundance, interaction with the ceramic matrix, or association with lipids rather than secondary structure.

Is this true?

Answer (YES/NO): YES